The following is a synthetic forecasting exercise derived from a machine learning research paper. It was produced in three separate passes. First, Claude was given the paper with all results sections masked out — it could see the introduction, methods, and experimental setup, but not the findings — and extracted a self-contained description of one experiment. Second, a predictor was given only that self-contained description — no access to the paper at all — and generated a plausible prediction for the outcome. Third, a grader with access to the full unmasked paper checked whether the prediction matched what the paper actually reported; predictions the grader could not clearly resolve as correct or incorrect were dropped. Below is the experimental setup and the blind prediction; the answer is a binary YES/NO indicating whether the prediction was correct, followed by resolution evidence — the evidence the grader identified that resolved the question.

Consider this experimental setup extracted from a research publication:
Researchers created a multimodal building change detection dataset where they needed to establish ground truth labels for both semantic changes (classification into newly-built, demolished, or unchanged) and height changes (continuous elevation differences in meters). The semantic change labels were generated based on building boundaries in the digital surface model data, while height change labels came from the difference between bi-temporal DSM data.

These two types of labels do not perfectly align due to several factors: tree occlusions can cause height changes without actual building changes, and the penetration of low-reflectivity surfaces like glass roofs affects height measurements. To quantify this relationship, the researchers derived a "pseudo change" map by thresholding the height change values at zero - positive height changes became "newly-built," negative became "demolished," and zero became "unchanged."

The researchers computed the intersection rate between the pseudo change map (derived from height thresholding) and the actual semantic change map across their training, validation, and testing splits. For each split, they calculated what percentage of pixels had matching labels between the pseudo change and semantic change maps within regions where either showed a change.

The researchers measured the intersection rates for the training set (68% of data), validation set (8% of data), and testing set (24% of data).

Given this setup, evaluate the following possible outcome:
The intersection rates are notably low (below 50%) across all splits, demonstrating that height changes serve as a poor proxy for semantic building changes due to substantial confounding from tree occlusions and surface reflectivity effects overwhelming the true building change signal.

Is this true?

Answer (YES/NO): NO